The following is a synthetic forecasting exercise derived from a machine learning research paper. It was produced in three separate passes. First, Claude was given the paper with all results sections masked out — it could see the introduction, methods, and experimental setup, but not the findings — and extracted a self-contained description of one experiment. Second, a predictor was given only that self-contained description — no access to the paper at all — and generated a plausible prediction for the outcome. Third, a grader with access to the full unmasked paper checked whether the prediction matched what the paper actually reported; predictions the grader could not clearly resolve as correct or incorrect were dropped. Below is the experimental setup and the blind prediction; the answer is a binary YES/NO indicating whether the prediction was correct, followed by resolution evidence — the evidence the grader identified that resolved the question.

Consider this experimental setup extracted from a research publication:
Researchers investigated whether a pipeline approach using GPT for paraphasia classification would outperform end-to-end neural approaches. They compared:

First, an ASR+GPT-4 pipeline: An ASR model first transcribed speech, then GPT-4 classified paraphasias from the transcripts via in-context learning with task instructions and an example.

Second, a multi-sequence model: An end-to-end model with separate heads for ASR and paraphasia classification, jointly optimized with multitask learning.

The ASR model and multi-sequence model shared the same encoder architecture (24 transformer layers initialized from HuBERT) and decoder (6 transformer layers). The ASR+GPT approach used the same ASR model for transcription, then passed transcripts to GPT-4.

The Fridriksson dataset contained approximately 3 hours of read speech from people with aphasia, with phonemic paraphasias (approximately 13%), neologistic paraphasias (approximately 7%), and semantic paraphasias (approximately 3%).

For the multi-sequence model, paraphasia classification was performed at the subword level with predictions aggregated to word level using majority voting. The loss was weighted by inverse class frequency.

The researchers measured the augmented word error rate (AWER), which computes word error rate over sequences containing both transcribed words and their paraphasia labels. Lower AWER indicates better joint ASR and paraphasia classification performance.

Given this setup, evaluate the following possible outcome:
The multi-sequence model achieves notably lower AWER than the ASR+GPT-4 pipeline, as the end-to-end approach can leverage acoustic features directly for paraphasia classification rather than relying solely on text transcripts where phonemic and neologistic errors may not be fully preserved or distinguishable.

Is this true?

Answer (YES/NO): NO